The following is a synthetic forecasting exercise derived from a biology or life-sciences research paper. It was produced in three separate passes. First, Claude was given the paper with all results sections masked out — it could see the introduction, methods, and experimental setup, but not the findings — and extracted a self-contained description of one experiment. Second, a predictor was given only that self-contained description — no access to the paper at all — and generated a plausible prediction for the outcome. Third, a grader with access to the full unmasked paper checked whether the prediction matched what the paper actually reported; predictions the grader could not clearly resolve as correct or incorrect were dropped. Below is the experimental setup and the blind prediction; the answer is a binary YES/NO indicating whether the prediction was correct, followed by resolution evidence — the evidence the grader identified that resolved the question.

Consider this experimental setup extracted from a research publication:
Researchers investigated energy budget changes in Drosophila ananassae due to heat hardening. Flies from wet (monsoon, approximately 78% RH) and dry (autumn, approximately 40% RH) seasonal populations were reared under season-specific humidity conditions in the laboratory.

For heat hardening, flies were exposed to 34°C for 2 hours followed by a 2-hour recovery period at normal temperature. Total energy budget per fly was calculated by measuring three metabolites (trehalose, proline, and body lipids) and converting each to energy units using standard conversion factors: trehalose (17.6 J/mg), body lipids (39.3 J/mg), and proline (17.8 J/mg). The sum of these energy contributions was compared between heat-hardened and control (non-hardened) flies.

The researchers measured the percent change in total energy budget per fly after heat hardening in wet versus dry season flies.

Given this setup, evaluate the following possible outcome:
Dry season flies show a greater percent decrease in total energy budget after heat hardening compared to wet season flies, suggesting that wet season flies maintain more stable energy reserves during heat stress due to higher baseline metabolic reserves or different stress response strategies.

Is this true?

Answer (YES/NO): NO